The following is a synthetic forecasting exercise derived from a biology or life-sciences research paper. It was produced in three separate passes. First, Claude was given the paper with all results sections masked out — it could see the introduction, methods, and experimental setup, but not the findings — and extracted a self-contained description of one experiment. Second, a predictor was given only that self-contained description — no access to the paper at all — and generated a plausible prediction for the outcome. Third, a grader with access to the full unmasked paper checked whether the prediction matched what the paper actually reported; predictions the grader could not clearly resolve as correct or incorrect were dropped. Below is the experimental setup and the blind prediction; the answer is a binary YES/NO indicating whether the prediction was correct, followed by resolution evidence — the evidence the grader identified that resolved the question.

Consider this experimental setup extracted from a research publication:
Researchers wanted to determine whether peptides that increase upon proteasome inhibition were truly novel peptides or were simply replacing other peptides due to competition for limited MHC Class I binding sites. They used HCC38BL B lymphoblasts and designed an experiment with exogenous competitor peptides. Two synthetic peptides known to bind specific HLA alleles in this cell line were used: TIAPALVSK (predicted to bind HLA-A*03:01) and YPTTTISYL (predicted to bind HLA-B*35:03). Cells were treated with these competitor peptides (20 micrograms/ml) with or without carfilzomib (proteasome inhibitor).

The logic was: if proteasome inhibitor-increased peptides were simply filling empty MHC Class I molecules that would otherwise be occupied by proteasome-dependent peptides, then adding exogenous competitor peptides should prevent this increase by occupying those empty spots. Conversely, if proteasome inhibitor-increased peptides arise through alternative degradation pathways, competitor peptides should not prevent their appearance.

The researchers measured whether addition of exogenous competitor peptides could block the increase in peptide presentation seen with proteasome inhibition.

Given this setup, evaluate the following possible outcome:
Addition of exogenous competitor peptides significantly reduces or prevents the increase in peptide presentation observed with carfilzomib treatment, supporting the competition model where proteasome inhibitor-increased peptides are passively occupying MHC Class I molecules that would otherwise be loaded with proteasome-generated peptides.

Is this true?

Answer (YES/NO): NO